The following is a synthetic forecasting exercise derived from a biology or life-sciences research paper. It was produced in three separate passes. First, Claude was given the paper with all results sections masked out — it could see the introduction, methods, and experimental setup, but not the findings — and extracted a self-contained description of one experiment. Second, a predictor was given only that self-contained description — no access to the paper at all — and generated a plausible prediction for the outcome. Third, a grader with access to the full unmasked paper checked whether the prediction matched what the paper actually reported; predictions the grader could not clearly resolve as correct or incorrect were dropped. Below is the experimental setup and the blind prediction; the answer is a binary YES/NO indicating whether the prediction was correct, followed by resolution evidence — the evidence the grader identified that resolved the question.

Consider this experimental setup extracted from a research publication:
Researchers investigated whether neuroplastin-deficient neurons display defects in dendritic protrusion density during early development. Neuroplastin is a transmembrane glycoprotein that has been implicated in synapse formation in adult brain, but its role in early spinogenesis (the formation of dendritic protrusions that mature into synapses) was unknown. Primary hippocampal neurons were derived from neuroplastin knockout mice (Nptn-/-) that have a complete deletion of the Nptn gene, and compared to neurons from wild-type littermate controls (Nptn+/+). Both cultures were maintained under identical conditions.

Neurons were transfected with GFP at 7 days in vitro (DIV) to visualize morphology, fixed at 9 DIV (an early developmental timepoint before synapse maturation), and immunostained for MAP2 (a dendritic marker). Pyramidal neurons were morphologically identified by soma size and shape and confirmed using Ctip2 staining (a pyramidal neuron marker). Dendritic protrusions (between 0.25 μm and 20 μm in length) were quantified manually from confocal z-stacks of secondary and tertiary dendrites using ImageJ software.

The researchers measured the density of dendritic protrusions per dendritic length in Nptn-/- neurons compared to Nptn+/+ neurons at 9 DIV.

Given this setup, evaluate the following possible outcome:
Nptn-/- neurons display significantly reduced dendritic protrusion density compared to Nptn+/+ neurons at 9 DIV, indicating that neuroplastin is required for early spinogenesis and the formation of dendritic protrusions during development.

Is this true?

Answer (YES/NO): YES